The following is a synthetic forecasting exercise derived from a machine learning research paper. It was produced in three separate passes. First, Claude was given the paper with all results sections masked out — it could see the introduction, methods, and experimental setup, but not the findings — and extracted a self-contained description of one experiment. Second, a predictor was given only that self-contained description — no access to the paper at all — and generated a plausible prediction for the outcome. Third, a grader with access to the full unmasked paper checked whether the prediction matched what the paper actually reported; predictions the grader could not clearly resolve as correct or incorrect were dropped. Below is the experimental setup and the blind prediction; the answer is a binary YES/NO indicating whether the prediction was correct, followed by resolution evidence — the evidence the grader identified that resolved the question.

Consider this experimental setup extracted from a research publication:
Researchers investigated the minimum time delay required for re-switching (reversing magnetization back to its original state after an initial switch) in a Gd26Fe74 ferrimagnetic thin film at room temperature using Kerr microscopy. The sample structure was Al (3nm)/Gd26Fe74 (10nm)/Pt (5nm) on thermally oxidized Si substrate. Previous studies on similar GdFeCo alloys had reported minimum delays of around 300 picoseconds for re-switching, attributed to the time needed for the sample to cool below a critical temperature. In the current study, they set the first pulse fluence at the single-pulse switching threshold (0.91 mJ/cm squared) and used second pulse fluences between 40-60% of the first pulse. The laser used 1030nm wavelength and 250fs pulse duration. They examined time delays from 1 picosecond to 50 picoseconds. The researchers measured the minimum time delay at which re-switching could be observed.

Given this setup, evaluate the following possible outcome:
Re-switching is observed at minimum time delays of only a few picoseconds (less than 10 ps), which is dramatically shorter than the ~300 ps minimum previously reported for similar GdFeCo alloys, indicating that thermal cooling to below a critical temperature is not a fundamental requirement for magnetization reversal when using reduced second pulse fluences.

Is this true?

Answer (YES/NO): YES